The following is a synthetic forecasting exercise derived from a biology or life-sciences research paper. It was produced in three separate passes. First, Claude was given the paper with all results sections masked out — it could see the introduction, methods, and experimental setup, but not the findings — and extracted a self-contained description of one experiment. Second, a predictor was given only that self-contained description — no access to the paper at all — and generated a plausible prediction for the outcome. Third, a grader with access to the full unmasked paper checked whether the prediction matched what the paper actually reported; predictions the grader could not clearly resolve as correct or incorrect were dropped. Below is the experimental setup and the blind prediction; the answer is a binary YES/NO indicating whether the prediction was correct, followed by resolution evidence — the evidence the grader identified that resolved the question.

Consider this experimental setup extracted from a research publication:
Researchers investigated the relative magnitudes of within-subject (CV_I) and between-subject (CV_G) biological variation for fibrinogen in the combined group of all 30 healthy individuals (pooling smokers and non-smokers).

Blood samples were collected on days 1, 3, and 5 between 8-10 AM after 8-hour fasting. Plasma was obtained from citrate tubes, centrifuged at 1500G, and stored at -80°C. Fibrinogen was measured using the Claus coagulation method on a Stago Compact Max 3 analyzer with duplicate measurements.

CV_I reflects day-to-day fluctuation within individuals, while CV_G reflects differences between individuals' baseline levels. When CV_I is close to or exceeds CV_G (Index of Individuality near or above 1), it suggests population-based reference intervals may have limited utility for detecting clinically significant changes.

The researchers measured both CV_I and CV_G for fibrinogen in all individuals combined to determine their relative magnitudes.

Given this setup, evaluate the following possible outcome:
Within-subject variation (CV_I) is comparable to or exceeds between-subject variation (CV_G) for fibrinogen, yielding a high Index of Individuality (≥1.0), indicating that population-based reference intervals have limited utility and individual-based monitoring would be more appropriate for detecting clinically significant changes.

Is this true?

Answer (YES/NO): YES